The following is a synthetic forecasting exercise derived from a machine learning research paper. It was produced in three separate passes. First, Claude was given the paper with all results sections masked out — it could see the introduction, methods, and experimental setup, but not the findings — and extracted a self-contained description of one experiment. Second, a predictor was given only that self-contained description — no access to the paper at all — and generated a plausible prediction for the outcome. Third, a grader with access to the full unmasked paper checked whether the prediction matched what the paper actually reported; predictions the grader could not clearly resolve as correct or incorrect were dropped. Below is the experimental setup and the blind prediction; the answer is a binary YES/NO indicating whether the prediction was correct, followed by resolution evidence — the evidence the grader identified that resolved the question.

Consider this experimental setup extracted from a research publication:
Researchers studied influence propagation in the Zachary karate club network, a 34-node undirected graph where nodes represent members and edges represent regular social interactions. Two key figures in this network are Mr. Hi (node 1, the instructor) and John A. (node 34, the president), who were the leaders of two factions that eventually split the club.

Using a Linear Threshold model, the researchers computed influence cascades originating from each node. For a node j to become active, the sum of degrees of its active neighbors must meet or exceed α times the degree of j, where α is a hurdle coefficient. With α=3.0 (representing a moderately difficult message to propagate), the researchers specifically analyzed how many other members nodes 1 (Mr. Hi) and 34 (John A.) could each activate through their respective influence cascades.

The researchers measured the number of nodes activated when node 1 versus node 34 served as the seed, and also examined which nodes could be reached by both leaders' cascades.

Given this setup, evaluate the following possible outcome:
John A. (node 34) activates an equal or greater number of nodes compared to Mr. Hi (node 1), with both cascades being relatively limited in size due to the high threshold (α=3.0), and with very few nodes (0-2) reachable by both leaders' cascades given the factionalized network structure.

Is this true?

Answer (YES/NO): NO